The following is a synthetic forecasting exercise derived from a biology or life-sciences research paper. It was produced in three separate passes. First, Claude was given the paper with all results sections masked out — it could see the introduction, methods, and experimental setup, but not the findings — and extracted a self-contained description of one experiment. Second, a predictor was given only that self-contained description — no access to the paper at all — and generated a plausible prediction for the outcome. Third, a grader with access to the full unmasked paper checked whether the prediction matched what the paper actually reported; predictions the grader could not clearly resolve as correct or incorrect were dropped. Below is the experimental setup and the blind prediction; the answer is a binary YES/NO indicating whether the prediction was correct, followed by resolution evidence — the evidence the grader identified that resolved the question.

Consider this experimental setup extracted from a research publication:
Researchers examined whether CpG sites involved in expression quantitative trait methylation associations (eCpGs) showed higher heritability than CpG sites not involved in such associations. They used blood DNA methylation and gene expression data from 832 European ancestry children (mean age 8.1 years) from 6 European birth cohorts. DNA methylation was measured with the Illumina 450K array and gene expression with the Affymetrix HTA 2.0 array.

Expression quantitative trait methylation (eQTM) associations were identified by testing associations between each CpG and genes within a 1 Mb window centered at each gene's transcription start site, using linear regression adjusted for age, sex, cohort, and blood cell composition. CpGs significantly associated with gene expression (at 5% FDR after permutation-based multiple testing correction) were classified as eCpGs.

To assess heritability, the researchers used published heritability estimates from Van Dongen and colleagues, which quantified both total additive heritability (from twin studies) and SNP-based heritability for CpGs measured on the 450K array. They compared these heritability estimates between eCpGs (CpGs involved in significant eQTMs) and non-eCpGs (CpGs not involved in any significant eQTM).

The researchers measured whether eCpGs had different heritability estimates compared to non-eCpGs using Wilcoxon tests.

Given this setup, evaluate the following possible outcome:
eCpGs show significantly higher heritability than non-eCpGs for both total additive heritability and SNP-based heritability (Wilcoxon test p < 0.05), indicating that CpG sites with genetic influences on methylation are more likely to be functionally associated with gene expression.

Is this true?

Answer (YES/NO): YES